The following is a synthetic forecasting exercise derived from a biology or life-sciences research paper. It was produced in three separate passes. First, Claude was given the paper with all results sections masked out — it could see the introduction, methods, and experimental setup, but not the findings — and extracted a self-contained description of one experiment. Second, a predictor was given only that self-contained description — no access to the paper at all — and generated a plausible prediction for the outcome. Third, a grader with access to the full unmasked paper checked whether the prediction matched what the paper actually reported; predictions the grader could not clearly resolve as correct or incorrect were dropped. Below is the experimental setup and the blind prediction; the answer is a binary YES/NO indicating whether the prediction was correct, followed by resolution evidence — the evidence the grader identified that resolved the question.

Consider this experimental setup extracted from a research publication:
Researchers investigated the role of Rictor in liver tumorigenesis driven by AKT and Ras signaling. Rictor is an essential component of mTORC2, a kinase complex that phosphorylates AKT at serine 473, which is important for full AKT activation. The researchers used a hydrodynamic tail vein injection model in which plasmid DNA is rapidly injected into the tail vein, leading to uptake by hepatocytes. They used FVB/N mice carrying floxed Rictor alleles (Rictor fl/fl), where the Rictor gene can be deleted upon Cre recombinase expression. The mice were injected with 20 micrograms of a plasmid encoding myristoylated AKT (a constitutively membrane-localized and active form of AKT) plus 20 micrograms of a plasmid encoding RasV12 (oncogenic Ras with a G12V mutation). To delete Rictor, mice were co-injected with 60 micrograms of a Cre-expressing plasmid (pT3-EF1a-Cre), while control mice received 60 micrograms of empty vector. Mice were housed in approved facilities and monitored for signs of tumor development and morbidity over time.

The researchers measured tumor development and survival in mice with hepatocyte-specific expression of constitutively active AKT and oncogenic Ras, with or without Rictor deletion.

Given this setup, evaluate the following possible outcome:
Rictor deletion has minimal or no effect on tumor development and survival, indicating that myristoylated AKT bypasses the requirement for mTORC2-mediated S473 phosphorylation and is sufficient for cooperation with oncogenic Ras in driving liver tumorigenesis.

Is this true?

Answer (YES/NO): NO